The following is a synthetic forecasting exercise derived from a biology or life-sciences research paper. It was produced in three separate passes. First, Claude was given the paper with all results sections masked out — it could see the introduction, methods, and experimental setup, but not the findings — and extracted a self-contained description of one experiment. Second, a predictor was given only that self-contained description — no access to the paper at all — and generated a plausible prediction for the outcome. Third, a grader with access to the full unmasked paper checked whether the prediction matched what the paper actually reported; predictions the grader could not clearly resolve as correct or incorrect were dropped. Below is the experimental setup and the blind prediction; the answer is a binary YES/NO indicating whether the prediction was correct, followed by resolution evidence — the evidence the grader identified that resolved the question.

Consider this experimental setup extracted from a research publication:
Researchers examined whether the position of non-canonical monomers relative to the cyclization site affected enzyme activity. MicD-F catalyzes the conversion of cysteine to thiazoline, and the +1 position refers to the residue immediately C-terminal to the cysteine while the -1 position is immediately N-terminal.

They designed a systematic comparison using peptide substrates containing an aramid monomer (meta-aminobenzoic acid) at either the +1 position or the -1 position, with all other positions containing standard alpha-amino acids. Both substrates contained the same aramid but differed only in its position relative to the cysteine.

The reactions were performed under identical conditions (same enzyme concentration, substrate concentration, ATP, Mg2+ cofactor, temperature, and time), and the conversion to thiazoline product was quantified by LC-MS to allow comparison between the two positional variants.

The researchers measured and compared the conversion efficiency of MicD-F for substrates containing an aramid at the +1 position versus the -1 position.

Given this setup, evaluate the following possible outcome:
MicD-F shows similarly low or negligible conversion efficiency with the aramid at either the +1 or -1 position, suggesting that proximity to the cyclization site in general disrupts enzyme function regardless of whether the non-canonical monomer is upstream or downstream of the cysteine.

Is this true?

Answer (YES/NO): NO